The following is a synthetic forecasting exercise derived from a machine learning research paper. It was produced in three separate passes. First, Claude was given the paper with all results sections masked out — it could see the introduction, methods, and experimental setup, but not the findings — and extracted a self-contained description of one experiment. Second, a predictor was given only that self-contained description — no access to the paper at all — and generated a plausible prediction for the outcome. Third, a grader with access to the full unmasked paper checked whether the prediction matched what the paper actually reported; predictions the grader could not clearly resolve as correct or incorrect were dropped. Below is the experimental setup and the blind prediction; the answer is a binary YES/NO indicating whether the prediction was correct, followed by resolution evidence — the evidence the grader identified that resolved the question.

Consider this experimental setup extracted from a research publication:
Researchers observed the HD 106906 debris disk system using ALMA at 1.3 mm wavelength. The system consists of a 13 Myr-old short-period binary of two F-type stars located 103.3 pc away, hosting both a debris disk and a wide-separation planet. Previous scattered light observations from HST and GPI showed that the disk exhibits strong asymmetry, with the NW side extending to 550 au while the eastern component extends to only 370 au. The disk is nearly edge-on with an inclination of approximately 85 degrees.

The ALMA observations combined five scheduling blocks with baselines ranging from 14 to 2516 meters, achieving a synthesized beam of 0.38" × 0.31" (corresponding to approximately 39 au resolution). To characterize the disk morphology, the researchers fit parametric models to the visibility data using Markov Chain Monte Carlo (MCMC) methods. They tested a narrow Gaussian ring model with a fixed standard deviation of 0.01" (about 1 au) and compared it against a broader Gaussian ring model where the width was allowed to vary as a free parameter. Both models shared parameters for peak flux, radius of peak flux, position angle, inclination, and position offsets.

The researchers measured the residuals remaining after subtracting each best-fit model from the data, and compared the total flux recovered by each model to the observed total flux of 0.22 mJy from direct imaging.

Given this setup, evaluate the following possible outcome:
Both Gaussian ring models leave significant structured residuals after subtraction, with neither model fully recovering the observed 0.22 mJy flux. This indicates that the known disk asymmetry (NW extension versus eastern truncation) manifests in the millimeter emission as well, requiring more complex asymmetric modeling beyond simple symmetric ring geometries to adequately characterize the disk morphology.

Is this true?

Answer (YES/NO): NO